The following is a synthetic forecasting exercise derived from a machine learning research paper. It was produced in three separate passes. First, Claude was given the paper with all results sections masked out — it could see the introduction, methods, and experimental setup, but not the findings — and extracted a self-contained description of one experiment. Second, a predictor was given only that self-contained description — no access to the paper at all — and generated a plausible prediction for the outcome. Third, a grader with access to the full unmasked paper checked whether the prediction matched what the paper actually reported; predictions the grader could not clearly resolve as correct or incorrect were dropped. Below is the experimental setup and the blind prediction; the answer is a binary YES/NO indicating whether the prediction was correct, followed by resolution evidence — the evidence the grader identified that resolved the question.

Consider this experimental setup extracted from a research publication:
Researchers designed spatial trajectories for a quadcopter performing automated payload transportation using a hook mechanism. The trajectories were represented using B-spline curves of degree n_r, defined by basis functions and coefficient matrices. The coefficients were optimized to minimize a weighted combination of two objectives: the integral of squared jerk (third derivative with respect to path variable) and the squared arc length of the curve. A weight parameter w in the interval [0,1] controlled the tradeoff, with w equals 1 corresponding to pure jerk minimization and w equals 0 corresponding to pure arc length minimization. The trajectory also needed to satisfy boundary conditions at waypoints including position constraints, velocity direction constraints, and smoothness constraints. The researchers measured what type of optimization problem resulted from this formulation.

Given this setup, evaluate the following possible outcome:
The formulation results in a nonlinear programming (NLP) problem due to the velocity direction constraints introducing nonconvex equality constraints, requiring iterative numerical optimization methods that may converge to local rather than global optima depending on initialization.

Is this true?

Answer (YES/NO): NO